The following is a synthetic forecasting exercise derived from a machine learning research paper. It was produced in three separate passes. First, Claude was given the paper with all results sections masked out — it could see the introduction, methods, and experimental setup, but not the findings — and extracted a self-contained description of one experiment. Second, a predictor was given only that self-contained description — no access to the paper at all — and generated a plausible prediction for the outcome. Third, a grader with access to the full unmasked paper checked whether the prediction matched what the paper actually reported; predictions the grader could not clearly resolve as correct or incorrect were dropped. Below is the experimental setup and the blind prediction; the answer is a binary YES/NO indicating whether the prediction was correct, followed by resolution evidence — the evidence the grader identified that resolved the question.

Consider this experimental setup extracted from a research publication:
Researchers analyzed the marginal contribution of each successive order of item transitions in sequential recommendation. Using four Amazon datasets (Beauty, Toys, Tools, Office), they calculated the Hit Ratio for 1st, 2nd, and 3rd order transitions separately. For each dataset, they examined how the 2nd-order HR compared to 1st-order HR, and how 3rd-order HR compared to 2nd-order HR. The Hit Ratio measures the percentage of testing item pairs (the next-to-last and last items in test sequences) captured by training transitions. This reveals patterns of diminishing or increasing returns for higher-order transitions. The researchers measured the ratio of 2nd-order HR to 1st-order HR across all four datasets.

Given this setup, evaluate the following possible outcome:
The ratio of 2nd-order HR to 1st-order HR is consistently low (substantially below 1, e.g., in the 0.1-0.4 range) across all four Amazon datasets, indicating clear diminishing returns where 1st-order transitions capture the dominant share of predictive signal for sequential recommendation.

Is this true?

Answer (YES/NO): NO